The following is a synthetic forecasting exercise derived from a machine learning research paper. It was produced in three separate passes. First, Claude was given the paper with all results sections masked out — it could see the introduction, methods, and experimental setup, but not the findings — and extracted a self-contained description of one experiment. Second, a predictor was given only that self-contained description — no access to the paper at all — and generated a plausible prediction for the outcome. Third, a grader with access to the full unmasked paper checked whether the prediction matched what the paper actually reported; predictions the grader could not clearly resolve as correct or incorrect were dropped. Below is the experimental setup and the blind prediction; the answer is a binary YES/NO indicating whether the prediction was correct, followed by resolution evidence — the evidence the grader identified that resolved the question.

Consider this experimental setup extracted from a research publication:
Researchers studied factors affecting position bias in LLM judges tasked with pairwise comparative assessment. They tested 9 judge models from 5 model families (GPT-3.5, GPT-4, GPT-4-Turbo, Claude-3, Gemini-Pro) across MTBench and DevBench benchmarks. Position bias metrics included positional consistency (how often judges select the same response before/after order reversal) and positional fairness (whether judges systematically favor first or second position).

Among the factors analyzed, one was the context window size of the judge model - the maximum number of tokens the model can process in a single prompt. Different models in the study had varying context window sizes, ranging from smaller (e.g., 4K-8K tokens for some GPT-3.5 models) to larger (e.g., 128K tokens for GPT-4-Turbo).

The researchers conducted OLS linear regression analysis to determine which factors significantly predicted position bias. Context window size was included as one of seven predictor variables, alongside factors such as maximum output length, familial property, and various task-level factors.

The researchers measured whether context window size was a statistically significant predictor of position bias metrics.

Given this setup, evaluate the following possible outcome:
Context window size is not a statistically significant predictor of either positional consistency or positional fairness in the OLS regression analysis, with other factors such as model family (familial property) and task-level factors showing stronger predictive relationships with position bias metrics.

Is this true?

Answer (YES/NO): NO